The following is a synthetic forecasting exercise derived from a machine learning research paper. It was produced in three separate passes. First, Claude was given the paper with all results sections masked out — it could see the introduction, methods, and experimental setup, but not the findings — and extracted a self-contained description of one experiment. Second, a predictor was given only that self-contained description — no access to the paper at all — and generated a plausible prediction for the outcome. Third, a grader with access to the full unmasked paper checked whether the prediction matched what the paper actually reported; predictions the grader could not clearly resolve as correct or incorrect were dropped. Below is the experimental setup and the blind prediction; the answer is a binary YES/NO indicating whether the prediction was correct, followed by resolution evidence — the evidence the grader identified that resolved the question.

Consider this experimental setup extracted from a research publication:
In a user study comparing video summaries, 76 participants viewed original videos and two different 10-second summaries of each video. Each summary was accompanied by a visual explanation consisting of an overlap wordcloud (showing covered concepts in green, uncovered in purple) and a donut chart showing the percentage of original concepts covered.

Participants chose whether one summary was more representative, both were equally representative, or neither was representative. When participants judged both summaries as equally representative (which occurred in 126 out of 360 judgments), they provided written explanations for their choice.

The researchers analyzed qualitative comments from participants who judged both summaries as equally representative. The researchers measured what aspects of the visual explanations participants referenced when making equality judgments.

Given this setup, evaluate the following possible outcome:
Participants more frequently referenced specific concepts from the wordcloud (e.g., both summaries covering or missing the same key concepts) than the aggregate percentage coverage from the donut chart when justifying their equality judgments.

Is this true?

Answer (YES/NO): NO